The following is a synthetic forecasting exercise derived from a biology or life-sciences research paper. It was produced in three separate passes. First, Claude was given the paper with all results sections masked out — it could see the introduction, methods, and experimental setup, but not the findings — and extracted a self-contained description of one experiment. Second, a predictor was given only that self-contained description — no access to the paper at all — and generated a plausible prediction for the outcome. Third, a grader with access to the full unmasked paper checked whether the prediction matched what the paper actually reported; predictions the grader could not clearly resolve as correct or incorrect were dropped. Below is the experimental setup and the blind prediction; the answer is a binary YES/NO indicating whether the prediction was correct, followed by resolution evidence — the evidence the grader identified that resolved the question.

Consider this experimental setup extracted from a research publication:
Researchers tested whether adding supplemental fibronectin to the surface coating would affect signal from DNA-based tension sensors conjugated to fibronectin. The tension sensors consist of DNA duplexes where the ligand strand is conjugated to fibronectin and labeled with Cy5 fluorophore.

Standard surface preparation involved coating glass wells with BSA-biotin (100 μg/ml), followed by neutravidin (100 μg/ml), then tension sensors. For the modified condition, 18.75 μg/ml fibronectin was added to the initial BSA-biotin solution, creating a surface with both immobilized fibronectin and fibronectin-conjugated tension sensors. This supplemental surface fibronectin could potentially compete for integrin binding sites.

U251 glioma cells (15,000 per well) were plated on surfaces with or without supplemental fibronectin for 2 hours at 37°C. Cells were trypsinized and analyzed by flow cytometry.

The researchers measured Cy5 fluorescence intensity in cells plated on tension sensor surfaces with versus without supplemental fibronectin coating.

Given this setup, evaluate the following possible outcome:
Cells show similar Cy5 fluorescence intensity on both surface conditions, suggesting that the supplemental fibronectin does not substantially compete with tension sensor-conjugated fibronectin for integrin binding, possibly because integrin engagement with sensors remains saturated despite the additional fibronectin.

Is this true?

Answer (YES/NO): YES